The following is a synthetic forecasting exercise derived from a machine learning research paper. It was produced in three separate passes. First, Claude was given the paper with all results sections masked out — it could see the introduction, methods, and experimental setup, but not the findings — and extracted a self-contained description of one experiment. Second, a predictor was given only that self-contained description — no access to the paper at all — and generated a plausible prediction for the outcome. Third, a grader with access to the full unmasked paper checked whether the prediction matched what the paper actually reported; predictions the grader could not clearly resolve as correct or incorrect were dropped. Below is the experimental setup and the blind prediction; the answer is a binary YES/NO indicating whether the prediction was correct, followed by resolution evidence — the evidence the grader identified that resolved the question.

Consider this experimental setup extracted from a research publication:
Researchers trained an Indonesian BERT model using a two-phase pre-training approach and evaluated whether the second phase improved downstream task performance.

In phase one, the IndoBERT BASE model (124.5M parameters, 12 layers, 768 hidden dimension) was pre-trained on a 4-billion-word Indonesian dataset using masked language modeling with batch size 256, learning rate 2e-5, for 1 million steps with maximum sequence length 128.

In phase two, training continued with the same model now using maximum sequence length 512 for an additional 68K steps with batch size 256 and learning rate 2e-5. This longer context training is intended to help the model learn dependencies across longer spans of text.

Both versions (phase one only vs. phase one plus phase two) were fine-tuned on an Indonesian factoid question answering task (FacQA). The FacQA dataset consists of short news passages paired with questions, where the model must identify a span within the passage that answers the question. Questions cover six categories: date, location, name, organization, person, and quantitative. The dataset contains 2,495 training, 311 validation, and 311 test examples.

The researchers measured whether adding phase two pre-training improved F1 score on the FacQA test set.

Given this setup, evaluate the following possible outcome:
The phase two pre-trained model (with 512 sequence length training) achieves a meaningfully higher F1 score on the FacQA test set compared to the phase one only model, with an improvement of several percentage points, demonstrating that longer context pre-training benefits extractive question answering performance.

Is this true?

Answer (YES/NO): YES